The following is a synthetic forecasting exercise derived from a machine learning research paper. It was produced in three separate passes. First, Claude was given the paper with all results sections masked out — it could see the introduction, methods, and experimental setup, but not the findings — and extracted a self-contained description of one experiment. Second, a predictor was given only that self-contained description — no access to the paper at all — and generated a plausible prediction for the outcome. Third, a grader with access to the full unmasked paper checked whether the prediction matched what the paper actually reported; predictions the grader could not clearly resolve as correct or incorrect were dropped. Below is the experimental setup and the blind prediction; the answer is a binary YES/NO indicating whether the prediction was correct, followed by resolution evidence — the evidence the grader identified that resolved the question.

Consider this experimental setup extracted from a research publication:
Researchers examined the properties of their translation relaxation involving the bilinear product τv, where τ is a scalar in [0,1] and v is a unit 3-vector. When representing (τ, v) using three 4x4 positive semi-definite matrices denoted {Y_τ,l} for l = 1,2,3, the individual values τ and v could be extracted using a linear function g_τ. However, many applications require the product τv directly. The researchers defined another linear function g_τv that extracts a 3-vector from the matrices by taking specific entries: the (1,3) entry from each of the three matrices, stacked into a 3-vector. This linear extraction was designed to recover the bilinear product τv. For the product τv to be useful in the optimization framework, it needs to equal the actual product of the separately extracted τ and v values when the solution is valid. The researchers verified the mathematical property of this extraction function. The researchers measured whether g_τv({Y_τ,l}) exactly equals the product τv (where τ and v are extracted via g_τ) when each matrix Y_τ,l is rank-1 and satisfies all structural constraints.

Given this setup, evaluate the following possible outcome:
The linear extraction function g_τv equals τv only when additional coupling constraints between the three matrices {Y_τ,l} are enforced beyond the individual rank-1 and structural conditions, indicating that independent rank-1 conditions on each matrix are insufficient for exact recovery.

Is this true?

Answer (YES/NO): NO